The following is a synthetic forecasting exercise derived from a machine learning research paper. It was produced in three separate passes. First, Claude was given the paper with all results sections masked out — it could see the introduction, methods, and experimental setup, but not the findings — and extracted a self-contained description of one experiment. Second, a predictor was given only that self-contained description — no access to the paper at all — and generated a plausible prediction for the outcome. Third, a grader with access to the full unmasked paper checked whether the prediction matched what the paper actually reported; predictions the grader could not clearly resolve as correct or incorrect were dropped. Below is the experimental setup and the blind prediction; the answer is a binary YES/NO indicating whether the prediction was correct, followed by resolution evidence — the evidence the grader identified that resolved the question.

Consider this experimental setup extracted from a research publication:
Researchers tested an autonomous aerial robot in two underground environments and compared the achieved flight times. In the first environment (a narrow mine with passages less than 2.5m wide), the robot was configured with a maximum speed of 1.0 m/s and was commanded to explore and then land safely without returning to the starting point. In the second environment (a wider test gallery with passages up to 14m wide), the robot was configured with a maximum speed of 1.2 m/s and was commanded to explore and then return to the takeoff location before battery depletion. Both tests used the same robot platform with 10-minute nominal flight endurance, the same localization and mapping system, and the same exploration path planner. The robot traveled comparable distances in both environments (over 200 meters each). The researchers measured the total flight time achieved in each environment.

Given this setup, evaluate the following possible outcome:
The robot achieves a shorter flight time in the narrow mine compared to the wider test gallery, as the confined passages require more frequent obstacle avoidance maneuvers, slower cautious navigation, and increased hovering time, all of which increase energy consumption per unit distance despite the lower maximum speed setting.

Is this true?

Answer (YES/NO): NO